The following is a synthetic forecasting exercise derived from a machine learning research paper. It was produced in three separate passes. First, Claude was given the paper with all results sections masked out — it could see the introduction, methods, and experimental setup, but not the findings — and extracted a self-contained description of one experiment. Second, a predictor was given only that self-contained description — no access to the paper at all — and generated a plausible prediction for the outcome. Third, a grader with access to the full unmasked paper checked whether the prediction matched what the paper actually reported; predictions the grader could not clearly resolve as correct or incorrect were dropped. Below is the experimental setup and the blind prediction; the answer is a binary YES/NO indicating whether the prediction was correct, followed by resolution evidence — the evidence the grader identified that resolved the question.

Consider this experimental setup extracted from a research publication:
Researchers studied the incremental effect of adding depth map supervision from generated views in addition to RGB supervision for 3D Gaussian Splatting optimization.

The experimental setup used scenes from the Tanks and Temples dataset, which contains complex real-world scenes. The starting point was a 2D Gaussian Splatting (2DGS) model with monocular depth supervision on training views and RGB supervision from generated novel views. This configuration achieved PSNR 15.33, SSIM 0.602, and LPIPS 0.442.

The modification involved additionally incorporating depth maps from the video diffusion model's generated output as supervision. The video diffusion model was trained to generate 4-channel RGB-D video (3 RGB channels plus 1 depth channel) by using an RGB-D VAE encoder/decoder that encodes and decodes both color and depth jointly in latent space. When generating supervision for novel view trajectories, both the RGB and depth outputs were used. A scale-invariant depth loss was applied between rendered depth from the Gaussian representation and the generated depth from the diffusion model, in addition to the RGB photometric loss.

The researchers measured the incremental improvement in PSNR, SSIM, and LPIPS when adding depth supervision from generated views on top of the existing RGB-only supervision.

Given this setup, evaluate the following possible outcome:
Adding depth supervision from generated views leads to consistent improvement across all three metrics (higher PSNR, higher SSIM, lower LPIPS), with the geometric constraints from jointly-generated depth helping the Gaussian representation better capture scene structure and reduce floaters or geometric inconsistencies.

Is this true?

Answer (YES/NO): YES